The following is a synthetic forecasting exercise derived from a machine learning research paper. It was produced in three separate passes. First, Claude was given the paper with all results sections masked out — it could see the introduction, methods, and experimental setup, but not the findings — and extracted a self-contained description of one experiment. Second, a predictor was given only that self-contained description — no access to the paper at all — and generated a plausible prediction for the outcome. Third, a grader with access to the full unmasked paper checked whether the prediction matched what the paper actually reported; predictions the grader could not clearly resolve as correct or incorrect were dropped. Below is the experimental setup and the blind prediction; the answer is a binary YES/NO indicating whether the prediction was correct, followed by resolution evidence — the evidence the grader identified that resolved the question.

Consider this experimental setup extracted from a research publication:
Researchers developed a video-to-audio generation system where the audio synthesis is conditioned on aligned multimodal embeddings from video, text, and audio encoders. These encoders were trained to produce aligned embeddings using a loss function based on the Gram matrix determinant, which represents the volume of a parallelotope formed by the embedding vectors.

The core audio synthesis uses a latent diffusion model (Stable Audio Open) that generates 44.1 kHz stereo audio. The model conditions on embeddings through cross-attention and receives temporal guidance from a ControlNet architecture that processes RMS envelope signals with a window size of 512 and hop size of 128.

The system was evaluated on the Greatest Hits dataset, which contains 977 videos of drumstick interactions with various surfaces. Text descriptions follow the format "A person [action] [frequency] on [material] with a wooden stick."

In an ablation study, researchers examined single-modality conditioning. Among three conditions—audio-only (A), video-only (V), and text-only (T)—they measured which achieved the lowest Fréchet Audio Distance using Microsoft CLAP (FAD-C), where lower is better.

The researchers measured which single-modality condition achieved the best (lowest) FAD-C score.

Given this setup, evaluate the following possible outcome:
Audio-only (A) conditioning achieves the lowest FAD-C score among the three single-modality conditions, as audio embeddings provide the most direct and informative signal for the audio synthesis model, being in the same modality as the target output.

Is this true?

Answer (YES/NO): NO